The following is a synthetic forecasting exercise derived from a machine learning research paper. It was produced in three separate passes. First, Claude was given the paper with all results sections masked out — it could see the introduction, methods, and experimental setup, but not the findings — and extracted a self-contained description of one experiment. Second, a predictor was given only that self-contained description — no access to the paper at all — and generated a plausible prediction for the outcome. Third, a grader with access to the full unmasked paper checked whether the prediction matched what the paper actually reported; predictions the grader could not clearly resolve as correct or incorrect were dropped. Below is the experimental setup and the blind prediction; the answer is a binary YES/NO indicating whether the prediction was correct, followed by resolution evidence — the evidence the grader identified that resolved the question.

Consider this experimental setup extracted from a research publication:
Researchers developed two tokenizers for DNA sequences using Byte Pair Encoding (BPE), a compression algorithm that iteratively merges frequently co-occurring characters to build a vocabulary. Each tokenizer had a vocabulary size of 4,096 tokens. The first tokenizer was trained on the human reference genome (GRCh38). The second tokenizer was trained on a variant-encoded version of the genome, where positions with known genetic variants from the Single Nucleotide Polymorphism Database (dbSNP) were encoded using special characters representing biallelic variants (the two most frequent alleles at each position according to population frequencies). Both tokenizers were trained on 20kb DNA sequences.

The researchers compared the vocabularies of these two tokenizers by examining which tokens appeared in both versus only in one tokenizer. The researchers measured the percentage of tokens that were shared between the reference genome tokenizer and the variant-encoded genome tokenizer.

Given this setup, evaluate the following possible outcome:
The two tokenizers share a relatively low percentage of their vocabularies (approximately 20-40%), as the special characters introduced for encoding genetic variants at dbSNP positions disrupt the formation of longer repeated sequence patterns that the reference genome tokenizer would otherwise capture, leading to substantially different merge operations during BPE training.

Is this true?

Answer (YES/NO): NO